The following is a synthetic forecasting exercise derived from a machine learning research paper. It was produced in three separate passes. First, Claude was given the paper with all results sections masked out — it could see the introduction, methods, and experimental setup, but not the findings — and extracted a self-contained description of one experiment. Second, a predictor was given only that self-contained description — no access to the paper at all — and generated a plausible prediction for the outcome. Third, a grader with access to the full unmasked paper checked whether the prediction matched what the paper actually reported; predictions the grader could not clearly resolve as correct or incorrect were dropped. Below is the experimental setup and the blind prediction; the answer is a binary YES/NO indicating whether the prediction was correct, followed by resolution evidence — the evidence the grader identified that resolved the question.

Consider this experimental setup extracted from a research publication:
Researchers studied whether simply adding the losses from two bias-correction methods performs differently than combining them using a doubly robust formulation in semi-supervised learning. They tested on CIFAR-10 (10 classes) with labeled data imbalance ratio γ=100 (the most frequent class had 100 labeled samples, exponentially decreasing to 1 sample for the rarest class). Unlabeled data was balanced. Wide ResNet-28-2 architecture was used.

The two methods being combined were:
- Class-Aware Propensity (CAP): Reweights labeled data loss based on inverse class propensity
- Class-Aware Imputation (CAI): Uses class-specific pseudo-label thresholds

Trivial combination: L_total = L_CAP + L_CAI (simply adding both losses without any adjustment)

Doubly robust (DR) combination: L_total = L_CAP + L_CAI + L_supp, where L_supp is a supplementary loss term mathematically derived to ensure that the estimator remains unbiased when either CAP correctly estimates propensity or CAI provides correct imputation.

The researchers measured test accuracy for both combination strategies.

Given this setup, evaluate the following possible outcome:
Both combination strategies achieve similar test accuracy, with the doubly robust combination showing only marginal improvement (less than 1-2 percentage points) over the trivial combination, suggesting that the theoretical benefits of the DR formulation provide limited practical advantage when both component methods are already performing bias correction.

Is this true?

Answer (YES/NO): NO